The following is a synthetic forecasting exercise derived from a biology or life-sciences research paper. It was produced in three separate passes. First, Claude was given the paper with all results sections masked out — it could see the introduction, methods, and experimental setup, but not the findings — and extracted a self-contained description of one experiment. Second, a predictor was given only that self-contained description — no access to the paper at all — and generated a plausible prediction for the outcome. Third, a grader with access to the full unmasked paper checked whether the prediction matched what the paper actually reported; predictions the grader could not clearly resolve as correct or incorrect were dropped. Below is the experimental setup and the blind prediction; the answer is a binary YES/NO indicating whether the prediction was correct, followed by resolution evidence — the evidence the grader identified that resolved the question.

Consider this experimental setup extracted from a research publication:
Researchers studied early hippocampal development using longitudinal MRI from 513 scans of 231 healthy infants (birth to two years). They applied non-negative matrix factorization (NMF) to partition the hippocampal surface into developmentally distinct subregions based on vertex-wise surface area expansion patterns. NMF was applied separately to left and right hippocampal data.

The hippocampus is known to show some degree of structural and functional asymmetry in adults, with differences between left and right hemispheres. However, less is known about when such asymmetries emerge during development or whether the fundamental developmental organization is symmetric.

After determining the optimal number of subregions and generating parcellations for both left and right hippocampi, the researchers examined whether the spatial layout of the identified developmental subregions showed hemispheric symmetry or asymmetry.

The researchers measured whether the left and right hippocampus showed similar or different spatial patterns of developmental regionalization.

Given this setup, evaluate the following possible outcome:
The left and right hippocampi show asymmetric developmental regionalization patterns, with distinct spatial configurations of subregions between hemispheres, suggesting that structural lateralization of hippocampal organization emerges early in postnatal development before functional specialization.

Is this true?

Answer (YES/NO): NO